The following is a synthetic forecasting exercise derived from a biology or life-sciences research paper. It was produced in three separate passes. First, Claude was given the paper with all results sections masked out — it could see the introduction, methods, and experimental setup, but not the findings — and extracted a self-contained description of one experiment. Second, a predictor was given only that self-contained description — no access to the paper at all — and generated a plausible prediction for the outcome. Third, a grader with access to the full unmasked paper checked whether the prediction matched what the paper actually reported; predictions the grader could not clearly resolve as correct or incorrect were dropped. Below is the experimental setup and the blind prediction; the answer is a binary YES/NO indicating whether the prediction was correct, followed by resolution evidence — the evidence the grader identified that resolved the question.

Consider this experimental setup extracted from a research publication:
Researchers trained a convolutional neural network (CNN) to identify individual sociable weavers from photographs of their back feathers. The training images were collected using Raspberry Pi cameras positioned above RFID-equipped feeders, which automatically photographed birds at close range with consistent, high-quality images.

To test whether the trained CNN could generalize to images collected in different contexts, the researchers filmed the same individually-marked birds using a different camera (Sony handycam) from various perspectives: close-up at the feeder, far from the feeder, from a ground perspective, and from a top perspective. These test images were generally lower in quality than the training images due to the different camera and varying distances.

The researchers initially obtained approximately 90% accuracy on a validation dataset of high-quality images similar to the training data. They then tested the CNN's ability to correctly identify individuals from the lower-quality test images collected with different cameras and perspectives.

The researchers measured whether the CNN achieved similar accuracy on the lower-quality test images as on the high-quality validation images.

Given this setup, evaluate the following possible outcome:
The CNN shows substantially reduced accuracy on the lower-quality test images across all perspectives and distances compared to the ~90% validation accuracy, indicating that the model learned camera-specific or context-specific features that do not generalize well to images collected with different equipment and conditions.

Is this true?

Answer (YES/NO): NO